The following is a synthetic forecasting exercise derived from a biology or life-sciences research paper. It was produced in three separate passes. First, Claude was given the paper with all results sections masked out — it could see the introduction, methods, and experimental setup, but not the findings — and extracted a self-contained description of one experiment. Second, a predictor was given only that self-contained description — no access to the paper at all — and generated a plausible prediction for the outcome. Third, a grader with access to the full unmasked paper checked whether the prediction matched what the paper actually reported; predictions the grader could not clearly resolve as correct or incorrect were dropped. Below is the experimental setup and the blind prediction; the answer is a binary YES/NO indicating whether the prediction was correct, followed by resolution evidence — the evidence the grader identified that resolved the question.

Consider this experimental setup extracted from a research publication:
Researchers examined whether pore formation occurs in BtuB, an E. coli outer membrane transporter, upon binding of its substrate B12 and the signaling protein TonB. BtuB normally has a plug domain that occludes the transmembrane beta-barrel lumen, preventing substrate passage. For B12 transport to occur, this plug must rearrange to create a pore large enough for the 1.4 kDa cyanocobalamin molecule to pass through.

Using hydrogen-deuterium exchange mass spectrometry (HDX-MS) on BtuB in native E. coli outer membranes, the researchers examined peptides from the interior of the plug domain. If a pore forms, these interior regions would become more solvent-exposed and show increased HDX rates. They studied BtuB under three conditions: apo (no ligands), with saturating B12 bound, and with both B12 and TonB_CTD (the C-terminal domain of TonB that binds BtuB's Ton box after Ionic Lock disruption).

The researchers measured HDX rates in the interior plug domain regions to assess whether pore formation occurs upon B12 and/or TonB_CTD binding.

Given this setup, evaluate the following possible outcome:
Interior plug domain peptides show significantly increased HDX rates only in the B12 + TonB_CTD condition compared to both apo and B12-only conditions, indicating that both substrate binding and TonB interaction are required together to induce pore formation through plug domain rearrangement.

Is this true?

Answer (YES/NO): NO